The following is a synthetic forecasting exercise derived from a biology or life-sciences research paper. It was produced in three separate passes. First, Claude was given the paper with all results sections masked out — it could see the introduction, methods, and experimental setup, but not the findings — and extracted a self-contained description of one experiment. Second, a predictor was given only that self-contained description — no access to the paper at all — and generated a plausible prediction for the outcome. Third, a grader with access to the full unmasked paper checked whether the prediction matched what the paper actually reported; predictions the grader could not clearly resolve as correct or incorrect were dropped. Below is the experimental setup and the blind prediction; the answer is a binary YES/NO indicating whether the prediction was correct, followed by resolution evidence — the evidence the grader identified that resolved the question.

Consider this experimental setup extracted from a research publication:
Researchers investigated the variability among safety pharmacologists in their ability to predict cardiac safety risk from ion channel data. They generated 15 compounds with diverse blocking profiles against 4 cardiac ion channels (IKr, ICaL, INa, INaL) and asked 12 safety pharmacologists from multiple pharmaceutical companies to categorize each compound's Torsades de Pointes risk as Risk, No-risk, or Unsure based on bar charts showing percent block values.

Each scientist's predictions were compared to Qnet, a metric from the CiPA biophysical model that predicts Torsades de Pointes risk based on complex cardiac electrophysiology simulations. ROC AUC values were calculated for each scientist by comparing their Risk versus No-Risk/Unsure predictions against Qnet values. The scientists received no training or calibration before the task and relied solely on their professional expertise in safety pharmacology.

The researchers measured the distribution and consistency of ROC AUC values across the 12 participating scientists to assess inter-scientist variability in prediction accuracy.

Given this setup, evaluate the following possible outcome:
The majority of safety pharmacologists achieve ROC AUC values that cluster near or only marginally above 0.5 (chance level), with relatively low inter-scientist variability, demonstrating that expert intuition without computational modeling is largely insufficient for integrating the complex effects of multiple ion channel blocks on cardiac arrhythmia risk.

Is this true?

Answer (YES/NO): NO